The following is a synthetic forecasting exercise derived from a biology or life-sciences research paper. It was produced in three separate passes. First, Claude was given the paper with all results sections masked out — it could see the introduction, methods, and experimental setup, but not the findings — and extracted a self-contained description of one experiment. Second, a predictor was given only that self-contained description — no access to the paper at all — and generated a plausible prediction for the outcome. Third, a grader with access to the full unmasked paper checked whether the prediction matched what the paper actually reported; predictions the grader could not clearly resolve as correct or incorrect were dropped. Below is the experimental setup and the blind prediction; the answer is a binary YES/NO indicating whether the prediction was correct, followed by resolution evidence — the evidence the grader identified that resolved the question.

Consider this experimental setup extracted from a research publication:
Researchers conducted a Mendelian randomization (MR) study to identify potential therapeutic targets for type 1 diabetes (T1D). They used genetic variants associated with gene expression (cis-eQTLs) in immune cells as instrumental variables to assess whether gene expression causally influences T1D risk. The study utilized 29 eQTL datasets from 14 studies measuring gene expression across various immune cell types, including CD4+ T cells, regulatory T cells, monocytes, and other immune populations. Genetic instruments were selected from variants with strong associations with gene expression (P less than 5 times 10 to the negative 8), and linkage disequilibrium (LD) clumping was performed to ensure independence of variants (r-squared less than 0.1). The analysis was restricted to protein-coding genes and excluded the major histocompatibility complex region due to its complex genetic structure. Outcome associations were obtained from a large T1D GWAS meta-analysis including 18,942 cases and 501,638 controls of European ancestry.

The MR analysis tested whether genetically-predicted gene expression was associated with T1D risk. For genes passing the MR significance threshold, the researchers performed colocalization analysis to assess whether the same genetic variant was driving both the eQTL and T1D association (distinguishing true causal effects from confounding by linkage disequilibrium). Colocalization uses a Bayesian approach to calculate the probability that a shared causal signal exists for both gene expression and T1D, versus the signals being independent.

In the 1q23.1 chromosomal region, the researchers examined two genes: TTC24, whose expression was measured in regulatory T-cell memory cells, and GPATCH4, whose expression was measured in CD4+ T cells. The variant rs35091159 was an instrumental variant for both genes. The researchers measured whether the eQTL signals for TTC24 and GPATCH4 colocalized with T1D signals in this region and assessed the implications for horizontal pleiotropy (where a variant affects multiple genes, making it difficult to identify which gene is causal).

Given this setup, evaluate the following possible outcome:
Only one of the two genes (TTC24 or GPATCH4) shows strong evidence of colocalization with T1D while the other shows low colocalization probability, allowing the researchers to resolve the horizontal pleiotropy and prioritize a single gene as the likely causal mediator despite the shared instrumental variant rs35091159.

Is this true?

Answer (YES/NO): NO